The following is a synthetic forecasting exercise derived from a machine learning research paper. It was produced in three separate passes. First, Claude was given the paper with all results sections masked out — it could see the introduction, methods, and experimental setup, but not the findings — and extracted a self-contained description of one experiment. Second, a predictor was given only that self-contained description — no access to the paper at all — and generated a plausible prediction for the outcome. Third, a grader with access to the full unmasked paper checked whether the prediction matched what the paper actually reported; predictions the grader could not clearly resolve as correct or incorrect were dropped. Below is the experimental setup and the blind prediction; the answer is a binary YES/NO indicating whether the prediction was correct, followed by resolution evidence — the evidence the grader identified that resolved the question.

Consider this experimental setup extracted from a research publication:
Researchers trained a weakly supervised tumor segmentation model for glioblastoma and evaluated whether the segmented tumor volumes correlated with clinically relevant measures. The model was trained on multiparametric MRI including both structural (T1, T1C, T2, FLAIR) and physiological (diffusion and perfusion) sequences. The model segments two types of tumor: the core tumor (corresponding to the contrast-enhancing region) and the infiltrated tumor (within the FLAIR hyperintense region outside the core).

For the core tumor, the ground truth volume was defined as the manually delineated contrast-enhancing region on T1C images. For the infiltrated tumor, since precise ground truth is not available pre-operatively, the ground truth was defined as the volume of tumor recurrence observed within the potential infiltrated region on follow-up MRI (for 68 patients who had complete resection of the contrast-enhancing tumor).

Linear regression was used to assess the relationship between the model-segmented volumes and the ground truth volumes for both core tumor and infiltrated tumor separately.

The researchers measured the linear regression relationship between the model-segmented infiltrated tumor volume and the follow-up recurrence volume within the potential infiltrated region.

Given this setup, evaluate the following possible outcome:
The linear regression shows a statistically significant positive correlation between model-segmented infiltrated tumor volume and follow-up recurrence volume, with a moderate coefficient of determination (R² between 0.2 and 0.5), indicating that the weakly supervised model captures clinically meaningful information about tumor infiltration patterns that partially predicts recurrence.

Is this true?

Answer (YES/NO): NO